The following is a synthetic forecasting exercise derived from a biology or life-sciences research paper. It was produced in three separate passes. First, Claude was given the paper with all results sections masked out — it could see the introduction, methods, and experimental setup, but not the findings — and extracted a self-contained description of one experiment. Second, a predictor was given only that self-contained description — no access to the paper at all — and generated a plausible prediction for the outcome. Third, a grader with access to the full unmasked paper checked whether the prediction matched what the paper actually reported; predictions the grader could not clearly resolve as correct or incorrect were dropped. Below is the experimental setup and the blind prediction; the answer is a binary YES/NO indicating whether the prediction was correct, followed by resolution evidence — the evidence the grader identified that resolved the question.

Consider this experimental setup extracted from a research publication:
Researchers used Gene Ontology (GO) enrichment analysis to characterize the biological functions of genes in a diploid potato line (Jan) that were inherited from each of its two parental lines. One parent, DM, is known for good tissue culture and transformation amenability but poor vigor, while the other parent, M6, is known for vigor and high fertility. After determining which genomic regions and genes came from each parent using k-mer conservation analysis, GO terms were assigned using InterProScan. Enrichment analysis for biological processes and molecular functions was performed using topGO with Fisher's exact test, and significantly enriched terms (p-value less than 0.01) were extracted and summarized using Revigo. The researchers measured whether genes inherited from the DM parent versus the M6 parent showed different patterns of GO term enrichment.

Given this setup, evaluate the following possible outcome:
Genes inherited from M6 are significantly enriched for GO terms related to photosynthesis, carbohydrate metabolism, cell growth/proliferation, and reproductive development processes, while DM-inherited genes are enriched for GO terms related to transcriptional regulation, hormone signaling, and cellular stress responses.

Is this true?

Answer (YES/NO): NO